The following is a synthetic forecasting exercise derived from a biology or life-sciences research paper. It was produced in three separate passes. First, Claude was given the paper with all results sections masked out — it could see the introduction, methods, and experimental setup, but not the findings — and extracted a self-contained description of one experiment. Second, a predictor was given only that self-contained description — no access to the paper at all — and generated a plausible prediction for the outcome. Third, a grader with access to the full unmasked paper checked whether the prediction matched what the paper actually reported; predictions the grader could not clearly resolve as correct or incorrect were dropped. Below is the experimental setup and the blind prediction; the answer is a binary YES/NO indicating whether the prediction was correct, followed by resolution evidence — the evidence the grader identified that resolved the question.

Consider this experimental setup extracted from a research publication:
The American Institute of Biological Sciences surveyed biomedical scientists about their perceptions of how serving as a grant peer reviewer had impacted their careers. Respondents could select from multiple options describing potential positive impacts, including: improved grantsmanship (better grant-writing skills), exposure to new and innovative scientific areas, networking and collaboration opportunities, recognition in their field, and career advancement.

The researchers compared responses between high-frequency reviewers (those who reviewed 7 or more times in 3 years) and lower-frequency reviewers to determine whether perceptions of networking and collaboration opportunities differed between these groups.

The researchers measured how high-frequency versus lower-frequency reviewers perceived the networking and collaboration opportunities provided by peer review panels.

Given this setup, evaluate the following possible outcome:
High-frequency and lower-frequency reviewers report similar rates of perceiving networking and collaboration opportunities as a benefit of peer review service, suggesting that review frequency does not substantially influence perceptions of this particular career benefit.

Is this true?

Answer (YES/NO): NO